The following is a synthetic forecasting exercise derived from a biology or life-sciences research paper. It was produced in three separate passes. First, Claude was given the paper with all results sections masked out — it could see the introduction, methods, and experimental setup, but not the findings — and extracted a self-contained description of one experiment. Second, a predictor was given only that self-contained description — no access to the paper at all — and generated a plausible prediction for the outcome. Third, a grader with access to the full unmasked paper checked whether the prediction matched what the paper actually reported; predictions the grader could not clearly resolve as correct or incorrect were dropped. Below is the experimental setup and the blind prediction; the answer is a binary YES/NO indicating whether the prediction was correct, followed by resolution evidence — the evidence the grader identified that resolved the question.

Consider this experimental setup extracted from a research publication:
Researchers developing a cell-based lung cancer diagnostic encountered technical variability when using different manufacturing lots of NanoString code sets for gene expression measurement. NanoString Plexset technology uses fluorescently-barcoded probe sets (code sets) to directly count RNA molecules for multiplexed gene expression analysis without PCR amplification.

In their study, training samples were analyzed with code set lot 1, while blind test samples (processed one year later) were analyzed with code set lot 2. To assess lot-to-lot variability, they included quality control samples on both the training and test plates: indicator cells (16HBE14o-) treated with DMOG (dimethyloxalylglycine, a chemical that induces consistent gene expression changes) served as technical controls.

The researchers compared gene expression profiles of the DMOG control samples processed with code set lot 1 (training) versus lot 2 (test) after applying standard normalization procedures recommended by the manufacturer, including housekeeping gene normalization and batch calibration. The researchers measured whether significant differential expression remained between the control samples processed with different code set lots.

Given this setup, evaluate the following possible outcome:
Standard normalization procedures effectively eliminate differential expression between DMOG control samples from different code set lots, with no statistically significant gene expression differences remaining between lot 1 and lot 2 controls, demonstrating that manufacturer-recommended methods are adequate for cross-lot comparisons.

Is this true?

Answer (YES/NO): NO